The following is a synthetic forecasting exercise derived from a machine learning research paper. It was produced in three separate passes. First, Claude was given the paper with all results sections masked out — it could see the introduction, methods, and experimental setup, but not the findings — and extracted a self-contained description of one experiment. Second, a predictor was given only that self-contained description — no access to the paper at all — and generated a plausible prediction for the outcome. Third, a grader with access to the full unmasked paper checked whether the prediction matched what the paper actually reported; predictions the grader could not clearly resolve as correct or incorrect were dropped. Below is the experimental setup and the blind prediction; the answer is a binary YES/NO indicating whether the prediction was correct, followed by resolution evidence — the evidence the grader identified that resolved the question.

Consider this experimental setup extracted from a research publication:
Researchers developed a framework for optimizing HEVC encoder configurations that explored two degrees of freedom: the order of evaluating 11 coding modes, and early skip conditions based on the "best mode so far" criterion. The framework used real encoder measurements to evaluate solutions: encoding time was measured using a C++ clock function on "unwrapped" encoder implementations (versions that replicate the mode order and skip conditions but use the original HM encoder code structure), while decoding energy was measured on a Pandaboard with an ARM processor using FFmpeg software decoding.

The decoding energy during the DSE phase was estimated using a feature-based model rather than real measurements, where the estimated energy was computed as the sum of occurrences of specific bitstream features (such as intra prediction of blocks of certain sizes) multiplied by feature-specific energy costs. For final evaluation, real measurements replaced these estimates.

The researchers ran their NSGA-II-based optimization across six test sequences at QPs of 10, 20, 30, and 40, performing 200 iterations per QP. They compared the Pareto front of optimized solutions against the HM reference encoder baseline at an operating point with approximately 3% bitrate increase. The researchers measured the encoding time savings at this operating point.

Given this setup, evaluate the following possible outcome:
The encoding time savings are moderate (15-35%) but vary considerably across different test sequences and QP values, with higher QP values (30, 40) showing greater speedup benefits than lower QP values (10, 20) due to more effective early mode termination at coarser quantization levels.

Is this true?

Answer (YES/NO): NO